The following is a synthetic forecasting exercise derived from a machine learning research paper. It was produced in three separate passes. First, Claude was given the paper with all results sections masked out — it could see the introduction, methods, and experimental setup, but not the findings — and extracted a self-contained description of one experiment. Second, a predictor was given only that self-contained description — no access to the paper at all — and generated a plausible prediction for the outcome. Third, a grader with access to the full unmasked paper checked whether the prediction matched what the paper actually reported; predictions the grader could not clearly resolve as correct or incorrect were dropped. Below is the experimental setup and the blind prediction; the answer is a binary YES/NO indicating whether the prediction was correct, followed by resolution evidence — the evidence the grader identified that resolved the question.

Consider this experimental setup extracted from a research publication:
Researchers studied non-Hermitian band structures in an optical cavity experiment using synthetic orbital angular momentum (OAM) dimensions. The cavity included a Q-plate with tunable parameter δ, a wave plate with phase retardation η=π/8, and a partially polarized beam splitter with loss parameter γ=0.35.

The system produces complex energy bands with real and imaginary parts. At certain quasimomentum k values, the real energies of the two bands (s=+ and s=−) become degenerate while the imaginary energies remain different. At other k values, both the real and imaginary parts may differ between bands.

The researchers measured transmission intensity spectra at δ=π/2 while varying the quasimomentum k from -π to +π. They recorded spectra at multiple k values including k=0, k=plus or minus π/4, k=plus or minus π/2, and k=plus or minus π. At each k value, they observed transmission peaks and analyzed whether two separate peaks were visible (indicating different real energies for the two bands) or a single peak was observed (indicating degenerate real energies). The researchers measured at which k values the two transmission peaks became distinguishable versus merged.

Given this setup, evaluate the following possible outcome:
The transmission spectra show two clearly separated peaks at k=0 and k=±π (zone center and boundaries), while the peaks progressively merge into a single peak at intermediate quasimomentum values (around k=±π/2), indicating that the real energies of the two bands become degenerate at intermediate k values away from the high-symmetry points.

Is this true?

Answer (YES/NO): NO